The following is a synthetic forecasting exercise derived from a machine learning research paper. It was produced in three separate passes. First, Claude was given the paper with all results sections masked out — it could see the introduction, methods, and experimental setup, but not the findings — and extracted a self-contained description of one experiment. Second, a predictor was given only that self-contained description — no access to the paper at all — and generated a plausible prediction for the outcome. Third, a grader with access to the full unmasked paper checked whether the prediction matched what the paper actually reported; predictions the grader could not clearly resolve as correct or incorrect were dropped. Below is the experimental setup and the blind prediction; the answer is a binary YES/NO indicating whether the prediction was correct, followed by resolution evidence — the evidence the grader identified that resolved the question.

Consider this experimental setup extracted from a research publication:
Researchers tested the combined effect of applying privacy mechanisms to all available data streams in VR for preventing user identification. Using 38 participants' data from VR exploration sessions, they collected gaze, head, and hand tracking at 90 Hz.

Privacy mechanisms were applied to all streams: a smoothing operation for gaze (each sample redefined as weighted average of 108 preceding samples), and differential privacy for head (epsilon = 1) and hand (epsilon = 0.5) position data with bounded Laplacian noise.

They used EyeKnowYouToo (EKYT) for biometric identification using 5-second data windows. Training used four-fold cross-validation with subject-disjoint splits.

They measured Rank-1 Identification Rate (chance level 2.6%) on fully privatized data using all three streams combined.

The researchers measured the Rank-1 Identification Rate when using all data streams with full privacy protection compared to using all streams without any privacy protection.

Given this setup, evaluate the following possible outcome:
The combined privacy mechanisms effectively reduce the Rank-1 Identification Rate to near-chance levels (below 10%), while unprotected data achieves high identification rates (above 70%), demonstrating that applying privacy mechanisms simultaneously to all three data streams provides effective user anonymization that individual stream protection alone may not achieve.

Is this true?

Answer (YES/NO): NO